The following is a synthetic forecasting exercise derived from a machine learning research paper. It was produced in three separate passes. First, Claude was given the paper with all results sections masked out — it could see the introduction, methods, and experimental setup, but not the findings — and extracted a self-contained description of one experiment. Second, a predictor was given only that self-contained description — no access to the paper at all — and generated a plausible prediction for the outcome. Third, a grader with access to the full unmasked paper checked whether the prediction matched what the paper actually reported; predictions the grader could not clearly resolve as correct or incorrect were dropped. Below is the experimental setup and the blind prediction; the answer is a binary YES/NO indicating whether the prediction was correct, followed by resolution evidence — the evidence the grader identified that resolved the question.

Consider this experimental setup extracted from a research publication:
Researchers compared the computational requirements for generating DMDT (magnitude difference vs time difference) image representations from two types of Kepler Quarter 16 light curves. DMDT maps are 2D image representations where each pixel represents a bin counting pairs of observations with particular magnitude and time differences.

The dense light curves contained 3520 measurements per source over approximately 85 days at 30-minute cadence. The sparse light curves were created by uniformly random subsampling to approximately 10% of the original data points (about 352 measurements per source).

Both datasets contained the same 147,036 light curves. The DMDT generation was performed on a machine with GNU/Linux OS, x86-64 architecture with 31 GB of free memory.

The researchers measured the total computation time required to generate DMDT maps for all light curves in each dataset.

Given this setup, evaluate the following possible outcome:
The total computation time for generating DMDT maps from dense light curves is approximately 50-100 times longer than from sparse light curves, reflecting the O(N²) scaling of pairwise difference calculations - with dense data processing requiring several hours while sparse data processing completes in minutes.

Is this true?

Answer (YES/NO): NO